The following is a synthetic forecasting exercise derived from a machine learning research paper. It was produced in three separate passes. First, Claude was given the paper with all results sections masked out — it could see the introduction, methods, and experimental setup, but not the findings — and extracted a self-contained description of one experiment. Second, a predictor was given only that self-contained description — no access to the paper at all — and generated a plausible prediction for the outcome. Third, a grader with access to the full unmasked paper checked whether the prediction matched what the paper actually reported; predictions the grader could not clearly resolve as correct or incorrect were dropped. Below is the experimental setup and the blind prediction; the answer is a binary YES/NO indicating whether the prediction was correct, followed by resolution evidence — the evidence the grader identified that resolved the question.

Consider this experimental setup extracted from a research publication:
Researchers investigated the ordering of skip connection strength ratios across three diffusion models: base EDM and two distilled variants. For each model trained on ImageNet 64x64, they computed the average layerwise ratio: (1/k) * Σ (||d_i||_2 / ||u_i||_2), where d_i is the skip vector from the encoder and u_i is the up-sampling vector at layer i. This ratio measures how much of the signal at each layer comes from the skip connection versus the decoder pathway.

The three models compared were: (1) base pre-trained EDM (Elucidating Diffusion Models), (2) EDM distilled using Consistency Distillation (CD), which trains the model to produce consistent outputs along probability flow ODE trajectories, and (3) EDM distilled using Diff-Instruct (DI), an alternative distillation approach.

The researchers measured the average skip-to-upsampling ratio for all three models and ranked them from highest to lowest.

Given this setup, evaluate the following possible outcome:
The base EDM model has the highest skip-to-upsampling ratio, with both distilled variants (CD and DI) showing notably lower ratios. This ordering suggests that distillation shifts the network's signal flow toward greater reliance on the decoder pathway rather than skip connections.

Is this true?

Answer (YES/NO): YES